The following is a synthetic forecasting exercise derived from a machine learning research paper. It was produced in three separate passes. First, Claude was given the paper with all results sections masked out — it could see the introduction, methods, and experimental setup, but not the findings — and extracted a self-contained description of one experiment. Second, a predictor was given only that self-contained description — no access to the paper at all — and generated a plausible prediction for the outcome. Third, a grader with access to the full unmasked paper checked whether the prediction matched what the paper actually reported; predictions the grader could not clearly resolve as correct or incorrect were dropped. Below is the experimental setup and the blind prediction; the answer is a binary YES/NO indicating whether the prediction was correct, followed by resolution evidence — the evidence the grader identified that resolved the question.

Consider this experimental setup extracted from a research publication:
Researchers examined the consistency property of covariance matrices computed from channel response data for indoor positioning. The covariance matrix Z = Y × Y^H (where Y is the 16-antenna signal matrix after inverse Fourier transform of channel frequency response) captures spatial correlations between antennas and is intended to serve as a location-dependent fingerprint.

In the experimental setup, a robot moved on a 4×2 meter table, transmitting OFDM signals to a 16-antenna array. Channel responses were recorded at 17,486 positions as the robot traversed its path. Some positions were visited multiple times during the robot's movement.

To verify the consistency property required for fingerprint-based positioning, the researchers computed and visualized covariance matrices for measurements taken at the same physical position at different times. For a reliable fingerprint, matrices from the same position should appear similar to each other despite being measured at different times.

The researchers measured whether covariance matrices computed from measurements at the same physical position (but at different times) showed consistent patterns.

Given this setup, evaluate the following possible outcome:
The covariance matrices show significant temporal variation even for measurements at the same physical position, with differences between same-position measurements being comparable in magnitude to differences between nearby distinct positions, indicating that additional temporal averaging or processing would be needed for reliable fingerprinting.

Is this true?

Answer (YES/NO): NO